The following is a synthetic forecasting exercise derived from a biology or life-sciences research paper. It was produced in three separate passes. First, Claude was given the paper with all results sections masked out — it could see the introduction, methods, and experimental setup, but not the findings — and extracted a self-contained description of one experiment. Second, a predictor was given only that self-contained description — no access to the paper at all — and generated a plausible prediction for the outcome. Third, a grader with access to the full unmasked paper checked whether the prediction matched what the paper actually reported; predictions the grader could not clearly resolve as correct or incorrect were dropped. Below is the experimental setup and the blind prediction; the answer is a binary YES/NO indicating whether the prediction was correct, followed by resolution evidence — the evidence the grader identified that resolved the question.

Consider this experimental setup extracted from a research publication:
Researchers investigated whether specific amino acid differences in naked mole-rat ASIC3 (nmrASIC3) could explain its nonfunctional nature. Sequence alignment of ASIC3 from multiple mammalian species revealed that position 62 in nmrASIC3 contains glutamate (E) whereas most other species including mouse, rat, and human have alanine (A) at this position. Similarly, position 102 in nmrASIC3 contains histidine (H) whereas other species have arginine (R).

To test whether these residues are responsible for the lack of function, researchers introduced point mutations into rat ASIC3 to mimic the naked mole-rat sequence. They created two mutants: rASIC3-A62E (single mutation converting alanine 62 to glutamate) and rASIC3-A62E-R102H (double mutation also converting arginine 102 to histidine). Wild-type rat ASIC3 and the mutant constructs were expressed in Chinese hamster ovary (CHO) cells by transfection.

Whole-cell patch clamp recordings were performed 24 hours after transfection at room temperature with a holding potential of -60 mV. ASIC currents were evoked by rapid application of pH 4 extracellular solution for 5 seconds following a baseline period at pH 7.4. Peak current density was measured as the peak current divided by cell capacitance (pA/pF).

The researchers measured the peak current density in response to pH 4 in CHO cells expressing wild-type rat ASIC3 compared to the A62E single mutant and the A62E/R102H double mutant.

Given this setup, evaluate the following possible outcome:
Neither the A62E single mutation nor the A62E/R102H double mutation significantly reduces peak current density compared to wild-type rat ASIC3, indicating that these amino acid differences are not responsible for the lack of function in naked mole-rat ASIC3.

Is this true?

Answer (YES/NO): YES